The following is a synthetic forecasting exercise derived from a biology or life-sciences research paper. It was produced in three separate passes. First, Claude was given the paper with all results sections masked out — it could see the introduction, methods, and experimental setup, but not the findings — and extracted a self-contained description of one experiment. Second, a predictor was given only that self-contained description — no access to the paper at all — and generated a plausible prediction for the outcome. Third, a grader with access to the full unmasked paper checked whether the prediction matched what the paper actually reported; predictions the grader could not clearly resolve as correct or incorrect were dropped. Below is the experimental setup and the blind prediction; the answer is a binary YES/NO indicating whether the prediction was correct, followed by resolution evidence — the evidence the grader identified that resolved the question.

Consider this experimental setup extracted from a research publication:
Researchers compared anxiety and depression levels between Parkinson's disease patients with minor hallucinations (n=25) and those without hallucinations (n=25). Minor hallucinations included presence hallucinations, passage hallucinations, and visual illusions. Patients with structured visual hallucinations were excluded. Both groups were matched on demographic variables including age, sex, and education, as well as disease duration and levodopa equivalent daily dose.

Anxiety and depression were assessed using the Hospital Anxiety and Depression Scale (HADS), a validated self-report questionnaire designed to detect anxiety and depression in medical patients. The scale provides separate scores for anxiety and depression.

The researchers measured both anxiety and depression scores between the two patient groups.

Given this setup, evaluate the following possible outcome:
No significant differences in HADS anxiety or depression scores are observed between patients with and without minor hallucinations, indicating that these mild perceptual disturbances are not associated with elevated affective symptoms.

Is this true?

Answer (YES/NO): NO